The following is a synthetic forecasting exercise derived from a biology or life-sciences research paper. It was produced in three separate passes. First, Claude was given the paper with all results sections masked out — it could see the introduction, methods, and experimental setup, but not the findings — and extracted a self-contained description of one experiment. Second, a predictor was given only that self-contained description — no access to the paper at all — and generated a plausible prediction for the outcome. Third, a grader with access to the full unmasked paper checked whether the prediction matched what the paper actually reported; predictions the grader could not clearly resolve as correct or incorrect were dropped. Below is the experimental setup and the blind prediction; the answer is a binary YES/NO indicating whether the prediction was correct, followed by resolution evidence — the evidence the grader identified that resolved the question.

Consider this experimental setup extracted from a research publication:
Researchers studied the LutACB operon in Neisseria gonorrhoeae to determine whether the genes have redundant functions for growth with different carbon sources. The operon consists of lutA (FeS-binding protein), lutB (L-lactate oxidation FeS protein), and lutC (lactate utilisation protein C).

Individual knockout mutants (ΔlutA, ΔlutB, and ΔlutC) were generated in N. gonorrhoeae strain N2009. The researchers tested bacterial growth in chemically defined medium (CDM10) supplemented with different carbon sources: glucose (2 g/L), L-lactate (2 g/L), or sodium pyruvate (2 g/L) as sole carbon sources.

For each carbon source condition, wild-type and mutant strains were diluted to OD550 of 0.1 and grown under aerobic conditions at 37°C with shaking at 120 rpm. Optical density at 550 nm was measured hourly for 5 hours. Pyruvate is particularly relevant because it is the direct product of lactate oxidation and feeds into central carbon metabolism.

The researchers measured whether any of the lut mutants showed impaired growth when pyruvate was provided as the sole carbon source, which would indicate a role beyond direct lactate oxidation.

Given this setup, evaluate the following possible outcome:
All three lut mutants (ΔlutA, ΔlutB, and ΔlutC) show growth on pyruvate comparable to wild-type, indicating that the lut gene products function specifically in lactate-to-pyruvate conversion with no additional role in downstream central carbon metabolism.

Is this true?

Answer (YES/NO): NO